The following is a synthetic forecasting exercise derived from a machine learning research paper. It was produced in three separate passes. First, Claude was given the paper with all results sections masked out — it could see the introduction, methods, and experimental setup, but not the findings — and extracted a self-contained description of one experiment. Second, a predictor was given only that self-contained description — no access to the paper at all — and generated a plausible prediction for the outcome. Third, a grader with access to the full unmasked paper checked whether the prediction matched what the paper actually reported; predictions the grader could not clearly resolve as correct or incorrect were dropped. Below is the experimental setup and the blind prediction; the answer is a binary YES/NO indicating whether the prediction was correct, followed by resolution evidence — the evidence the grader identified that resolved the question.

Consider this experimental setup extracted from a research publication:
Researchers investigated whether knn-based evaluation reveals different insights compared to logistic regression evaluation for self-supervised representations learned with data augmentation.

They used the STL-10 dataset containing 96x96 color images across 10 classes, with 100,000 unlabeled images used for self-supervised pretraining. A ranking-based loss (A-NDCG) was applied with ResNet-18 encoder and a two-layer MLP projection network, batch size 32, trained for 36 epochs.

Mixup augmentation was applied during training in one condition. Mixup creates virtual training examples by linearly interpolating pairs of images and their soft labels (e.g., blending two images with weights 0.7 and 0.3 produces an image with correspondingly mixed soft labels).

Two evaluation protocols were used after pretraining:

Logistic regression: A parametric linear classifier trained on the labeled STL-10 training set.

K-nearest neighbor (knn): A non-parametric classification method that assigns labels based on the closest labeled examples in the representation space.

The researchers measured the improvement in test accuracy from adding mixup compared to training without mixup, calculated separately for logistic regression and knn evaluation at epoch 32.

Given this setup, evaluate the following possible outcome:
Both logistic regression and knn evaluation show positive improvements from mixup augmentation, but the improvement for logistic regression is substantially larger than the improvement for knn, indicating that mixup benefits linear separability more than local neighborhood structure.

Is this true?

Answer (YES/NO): NO